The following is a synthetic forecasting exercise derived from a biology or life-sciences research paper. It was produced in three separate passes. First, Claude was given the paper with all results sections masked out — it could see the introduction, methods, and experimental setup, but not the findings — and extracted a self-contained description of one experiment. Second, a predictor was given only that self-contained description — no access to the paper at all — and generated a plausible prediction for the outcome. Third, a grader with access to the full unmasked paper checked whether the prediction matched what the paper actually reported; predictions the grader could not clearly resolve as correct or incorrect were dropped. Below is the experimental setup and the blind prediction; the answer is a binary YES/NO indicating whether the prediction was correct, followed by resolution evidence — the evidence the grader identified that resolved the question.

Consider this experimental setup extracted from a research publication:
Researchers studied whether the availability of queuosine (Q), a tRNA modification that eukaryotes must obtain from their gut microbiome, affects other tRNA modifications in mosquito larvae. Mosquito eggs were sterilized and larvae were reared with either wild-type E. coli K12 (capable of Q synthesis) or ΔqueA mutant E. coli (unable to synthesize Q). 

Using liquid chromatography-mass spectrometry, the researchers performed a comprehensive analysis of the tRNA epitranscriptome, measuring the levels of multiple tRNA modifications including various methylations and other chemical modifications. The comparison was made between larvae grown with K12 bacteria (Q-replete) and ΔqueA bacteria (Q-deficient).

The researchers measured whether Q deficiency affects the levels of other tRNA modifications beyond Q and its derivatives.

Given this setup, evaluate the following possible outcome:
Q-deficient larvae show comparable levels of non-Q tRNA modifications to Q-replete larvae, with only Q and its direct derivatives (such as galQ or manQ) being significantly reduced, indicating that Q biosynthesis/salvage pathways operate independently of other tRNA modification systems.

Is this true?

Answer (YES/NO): NO